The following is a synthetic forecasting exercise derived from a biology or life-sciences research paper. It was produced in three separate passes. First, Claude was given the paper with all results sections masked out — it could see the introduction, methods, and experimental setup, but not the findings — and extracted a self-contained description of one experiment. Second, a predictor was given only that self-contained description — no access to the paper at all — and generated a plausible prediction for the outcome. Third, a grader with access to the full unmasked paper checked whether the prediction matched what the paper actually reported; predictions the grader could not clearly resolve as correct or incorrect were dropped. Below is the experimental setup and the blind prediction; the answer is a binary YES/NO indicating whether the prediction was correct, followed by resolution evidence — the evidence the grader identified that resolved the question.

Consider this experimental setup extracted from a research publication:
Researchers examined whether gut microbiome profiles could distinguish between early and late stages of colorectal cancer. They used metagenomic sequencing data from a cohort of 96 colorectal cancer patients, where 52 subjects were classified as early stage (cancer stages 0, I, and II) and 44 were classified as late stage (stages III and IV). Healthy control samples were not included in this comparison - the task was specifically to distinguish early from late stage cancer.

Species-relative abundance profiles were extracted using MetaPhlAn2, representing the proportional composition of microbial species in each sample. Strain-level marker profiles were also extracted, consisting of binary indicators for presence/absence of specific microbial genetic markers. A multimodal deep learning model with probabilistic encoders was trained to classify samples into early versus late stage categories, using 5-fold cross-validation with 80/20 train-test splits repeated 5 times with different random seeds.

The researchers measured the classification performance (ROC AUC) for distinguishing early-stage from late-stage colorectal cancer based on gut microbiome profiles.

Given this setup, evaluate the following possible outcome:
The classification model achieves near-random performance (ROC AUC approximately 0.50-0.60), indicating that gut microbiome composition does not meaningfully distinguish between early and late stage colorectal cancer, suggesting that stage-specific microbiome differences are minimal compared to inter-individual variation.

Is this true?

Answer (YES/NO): YES